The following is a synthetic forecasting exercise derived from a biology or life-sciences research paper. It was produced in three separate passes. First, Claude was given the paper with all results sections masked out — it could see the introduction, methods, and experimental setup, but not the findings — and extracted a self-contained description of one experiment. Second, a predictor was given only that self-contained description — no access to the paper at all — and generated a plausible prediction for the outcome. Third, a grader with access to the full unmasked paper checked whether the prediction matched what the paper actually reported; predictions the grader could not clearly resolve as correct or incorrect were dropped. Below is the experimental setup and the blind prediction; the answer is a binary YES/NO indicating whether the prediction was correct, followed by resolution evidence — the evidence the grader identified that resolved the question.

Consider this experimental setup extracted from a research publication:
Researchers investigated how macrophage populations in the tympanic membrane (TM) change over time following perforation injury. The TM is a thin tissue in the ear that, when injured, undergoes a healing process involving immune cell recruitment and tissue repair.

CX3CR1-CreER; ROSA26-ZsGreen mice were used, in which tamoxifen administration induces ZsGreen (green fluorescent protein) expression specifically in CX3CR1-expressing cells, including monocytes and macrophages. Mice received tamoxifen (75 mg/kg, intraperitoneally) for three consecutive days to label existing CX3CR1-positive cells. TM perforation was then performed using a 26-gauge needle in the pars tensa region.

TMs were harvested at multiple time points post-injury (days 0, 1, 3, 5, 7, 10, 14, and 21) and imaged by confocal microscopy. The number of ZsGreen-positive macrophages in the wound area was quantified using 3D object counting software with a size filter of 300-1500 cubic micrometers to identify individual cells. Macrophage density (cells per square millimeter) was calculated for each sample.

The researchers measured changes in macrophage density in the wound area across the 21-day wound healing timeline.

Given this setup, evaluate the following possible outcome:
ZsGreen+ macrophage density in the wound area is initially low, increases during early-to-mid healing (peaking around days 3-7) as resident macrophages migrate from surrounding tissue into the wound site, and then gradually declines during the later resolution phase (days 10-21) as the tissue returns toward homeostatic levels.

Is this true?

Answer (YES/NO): NO